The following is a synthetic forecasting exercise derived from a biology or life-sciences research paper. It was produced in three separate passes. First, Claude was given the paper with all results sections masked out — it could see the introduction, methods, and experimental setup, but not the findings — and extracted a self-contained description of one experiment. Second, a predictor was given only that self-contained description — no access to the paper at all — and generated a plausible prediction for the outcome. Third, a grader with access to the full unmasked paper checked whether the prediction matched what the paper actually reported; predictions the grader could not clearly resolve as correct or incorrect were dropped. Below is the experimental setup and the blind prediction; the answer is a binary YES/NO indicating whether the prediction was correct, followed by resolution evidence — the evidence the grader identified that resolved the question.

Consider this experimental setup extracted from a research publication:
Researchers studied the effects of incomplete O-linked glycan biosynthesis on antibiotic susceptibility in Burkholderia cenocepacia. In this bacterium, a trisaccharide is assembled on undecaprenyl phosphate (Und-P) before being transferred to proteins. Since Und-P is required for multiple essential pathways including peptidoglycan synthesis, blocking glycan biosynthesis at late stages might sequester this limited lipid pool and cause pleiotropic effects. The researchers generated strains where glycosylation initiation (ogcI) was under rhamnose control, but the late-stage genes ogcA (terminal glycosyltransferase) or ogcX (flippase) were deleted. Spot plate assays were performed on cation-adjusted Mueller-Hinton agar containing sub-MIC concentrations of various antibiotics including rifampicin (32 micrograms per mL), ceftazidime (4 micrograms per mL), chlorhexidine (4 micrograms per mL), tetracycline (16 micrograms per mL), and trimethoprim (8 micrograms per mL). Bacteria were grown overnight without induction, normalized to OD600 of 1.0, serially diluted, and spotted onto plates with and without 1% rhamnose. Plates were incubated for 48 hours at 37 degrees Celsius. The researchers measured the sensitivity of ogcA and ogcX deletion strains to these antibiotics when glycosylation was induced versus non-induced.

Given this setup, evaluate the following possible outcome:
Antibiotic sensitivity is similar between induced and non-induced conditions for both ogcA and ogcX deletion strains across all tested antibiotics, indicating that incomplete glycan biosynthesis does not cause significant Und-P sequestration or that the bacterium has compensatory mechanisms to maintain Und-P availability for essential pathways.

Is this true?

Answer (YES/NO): NO